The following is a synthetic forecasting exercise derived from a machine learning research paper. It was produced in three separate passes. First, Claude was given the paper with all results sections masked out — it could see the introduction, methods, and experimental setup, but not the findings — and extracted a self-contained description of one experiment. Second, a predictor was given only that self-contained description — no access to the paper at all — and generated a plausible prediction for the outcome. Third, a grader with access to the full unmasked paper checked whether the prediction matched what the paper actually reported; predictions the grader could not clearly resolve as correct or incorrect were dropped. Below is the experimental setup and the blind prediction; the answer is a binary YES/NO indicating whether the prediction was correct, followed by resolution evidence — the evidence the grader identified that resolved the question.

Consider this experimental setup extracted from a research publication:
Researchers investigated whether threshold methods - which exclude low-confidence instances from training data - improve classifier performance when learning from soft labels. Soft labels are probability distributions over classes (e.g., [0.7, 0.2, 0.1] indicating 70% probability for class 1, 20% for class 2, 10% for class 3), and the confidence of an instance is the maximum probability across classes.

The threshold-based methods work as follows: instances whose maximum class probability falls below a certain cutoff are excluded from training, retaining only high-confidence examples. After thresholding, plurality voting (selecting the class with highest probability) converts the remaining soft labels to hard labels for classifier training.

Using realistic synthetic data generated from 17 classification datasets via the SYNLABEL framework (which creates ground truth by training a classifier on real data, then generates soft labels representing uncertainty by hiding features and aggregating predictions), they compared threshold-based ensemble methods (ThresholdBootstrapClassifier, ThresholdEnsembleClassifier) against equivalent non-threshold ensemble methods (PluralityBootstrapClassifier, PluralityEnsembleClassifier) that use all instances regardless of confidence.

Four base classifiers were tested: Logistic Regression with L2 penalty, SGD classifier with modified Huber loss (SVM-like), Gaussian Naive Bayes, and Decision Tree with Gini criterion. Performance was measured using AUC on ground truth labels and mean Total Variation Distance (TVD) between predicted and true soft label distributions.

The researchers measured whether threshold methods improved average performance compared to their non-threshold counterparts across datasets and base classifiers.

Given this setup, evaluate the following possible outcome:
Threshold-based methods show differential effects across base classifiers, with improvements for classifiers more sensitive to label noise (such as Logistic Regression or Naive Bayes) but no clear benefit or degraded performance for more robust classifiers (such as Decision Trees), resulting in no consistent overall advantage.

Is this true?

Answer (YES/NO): NO